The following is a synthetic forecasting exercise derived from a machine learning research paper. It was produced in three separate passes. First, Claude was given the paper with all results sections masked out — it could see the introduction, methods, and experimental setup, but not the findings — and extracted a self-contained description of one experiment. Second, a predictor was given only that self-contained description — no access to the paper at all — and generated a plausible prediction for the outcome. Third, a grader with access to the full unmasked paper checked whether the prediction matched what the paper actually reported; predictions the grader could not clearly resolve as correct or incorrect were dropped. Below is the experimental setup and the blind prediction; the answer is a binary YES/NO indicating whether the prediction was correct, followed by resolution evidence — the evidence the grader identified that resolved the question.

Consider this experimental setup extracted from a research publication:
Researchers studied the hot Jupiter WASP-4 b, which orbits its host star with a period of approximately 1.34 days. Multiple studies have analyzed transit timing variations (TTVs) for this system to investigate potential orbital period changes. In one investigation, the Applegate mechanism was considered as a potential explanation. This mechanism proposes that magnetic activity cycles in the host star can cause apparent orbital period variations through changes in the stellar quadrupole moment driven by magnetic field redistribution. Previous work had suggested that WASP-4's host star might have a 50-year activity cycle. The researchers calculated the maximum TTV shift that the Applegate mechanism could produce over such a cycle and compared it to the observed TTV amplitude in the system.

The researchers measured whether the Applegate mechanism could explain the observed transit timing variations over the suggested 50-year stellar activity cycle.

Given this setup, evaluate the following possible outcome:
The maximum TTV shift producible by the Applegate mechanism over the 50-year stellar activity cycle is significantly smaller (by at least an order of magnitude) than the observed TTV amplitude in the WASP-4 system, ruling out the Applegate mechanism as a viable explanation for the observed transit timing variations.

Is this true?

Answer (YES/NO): YES